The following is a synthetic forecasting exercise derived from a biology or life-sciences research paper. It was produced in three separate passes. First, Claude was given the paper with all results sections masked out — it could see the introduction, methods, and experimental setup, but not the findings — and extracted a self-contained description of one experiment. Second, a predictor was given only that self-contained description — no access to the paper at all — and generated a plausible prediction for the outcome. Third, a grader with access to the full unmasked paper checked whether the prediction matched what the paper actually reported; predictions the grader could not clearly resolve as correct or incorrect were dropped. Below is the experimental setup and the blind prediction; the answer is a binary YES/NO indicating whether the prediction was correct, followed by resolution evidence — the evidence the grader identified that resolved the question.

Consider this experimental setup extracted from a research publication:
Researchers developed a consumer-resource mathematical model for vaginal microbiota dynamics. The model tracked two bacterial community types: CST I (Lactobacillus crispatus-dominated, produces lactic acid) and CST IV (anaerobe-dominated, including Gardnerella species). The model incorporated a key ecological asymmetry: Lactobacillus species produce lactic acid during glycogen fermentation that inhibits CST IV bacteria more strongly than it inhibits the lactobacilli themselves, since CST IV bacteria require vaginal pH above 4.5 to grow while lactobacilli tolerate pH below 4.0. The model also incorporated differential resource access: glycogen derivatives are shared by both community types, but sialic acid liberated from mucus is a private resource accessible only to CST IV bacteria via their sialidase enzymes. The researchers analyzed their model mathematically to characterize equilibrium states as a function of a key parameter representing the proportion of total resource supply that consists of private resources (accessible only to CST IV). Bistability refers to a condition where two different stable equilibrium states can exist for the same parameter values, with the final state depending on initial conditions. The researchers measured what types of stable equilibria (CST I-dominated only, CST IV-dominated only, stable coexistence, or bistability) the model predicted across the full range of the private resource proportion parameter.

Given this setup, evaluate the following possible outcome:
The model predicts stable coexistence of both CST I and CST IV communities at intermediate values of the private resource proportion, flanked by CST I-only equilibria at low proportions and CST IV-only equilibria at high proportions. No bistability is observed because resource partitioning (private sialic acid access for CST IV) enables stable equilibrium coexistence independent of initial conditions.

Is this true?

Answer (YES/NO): NO